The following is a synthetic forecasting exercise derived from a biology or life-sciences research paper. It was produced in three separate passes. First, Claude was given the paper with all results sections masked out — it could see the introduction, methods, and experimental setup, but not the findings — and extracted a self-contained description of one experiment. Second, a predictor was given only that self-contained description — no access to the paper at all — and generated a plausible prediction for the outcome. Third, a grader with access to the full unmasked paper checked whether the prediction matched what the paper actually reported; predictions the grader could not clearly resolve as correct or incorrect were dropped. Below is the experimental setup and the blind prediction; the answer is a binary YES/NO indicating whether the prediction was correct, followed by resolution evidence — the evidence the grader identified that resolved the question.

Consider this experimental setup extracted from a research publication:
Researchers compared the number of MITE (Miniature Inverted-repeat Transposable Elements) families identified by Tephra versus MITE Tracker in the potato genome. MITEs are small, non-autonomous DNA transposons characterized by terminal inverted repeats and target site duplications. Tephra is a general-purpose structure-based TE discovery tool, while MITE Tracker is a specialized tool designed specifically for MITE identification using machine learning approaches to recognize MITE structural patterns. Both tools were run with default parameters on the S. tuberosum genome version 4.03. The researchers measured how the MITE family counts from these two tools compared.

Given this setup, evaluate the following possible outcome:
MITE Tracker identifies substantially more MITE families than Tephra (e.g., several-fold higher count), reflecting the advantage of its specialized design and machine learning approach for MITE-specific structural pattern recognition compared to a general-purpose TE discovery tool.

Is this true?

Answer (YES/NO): NO